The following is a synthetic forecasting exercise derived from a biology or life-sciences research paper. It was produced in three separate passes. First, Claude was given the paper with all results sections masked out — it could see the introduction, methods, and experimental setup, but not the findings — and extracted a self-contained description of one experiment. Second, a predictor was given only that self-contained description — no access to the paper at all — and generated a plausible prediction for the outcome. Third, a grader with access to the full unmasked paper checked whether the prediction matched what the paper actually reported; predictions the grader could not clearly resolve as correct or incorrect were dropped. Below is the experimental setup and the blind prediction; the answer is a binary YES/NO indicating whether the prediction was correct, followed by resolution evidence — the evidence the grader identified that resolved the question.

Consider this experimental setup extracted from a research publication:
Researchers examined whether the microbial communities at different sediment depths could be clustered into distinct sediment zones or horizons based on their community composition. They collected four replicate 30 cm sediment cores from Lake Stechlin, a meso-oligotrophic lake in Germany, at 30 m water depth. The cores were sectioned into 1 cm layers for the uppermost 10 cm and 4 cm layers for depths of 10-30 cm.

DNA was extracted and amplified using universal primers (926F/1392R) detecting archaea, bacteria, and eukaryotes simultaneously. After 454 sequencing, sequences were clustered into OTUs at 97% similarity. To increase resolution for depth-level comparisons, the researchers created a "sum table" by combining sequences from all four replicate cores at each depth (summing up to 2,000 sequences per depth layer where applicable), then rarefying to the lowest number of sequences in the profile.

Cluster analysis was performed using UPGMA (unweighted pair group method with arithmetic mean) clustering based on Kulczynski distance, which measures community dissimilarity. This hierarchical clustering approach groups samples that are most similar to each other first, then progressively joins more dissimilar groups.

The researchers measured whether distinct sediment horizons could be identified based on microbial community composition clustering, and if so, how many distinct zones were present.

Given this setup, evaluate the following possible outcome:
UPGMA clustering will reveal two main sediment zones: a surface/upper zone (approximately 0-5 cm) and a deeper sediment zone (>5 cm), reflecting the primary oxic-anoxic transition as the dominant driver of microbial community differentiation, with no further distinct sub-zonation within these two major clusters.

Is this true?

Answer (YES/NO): NO